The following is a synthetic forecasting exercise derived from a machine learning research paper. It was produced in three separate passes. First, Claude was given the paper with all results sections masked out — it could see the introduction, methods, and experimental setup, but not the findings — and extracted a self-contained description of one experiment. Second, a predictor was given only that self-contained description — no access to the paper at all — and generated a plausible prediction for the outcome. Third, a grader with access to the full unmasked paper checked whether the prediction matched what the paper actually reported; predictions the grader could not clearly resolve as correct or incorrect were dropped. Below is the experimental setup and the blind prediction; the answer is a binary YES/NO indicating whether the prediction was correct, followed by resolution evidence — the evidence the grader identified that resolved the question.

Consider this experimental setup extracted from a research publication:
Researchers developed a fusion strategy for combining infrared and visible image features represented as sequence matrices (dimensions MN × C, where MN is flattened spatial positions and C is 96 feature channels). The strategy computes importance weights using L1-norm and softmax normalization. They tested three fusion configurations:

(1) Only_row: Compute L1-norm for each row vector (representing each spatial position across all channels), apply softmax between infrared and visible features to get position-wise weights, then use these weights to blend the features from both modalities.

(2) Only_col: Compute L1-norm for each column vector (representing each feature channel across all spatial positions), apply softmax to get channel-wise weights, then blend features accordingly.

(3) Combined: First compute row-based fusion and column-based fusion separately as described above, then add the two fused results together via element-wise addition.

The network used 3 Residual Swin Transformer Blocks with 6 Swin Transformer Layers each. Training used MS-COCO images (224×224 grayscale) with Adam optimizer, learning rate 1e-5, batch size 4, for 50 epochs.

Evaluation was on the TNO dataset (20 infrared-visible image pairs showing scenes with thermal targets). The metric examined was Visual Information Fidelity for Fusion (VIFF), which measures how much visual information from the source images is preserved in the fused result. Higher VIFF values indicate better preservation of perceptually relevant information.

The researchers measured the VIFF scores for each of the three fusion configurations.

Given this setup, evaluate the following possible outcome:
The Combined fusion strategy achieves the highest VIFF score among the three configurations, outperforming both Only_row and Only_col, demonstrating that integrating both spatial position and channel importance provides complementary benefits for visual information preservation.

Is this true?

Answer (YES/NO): YES